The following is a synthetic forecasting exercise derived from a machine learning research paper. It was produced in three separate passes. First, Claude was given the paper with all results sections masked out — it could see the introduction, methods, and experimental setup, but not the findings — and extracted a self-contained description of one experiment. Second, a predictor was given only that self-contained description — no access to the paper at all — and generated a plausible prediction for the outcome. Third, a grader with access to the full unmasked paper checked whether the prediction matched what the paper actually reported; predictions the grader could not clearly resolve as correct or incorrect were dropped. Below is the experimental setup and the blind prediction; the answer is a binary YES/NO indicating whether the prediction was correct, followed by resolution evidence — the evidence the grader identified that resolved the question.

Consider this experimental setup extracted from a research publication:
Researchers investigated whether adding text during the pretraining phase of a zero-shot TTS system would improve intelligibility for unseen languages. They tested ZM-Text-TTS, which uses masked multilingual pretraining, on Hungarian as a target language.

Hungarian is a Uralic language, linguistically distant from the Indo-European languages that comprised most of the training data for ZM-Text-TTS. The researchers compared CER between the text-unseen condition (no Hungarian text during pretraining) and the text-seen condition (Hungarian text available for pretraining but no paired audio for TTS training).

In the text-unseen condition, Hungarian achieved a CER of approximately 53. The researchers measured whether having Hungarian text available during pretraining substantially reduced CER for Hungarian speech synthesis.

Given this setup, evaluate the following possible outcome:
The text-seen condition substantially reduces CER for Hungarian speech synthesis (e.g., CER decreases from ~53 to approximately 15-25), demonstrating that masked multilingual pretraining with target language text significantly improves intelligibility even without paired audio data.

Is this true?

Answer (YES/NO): NO